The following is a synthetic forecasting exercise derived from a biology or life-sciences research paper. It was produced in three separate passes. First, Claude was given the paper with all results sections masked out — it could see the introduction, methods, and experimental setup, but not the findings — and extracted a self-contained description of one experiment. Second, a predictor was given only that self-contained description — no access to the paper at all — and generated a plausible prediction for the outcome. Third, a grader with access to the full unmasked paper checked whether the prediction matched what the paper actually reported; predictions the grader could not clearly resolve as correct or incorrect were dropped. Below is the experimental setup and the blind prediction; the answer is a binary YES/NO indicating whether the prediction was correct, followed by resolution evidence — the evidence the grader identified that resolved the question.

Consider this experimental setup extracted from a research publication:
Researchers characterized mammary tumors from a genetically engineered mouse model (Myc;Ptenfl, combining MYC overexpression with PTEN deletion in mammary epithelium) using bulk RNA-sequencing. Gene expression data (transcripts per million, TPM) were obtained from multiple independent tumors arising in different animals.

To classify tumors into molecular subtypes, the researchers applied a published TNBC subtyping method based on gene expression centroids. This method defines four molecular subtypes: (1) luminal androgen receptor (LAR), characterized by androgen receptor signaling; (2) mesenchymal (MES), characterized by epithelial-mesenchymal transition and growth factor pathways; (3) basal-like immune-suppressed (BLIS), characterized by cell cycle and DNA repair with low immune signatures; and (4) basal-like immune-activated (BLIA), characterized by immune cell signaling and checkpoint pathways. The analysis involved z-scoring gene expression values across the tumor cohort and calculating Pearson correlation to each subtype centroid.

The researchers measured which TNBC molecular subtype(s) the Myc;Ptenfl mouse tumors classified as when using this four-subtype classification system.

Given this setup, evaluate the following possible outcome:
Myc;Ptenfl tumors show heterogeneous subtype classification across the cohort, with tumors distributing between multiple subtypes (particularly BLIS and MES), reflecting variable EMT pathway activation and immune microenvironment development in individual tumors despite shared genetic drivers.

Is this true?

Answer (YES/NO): YES